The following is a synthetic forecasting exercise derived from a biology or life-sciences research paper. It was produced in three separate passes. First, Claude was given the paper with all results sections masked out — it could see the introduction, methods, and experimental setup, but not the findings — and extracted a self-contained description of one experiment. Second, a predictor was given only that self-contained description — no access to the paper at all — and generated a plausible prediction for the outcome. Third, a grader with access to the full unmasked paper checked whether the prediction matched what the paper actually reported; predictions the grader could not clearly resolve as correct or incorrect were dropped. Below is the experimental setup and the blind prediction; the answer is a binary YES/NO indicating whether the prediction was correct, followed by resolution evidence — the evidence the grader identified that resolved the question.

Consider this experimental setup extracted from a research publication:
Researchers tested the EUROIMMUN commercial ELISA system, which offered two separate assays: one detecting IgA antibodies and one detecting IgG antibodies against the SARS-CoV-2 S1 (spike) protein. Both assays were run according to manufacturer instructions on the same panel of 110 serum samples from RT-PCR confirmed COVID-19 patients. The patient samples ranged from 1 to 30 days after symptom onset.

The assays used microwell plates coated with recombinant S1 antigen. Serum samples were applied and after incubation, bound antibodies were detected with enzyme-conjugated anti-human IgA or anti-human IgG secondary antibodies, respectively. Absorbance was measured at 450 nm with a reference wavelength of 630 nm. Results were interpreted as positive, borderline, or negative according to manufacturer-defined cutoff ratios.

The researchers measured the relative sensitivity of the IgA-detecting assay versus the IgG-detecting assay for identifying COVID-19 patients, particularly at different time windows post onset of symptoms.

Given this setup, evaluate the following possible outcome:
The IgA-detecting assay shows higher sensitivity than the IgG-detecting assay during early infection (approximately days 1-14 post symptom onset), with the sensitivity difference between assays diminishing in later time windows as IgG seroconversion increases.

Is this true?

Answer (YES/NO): YES